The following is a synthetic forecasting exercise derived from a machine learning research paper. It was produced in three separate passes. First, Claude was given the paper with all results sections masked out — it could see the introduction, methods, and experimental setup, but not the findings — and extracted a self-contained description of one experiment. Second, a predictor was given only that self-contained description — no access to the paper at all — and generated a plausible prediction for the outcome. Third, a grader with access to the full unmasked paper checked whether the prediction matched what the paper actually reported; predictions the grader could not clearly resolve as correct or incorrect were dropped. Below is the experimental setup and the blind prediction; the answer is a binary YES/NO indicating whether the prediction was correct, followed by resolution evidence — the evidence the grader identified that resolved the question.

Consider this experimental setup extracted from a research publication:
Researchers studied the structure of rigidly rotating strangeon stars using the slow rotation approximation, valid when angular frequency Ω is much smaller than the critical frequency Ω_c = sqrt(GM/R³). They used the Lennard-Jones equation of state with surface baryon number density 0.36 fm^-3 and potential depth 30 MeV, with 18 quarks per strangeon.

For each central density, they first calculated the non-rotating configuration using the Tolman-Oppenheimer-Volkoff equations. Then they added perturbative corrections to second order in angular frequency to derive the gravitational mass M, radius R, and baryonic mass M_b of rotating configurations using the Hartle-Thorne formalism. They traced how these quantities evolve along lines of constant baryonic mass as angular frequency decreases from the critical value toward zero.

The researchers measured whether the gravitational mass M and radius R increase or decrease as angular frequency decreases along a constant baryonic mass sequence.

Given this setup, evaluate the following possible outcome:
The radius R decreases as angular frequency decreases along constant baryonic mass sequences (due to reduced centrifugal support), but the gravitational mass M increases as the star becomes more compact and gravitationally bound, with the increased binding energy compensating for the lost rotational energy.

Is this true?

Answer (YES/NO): NO